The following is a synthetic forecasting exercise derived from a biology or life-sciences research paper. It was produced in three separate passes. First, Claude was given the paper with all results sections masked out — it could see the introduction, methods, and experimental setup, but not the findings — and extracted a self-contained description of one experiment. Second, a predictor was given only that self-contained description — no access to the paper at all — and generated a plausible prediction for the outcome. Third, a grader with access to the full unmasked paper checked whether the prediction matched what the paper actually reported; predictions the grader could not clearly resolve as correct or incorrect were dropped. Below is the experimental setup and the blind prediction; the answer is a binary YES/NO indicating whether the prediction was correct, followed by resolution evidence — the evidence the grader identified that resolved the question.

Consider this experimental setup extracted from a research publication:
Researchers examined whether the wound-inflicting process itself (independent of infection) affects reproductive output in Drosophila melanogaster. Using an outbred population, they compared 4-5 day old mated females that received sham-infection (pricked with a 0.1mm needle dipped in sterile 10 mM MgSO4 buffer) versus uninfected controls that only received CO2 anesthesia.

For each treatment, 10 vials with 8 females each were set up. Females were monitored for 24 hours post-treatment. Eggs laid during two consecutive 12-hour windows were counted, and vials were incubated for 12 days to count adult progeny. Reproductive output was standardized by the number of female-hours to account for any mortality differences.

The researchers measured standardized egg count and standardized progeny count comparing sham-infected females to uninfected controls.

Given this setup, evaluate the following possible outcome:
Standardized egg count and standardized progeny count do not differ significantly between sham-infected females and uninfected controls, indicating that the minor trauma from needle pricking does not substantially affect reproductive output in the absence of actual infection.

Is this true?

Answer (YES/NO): YES